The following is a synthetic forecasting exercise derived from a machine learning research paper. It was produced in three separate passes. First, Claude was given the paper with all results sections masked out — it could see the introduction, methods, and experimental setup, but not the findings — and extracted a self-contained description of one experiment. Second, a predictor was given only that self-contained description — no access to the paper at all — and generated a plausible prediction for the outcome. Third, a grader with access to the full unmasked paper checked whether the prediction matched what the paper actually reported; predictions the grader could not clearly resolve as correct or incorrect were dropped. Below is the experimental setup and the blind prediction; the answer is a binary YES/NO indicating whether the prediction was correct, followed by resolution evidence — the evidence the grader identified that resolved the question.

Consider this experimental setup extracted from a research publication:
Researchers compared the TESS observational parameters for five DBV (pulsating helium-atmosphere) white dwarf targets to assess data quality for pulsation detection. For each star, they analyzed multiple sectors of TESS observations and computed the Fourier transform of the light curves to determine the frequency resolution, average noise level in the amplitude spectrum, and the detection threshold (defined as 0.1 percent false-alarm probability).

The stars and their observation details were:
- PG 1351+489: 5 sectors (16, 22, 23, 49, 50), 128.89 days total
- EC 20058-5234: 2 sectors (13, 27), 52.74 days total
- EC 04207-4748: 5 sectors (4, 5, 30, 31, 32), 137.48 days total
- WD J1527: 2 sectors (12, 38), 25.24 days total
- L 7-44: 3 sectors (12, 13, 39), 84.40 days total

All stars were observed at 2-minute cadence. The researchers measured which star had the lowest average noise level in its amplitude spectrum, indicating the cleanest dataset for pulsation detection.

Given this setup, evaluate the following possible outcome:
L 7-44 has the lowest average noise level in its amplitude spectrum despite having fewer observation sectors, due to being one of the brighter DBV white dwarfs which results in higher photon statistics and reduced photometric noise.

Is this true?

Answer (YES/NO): YES